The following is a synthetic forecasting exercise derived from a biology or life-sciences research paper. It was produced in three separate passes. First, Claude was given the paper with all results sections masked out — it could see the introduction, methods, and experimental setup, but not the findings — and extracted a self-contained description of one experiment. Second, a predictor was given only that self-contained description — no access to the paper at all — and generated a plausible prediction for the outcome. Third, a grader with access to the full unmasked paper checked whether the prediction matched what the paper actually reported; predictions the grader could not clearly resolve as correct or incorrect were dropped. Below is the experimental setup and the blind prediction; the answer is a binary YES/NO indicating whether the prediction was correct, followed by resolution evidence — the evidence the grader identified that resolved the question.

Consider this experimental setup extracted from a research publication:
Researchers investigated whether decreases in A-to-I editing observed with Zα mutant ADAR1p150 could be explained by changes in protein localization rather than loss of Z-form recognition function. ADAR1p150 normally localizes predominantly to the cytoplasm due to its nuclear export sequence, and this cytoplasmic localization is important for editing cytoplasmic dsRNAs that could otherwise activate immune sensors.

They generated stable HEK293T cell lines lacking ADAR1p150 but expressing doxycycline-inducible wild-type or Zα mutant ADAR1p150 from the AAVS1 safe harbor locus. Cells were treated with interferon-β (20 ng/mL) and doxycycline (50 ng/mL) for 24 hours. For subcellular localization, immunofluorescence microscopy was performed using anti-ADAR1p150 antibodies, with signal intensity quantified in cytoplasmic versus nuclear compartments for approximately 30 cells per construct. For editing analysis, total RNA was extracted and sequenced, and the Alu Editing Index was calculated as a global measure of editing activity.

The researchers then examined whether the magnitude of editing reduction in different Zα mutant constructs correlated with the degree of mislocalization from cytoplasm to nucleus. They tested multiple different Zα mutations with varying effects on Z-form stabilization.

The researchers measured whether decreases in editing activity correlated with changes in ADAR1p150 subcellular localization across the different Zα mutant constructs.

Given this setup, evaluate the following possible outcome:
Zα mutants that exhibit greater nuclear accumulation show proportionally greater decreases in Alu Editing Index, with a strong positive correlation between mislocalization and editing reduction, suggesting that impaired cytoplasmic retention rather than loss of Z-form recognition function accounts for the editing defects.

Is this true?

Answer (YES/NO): YES